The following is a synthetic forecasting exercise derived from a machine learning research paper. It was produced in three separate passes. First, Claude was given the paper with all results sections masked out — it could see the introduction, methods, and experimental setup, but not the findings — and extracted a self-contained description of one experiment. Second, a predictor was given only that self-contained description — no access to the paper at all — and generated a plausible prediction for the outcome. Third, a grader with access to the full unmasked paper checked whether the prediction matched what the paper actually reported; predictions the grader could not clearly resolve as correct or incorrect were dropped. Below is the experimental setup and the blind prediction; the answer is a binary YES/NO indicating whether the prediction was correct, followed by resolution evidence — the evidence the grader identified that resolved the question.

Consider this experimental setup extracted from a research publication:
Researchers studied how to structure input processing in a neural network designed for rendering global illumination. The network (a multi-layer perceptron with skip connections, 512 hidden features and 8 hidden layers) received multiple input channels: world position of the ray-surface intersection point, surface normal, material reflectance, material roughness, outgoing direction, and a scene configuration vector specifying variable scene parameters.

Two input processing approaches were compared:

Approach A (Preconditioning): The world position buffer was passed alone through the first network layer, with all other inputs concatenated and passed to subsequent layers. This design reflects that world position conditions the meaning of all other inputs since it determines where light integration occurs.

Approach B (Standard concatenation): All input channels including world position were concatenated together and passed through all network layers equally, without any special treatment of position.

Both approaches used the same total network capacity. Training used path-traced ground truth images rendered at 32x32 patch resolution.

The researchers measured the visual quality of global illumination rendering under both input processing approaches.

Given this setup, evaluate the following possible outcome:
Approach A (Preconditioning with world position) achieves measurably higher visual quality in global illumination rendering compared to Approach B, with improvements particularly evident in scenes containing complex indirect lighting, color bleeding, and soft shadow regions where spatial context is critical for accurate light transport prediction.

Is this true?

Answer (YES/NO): NO